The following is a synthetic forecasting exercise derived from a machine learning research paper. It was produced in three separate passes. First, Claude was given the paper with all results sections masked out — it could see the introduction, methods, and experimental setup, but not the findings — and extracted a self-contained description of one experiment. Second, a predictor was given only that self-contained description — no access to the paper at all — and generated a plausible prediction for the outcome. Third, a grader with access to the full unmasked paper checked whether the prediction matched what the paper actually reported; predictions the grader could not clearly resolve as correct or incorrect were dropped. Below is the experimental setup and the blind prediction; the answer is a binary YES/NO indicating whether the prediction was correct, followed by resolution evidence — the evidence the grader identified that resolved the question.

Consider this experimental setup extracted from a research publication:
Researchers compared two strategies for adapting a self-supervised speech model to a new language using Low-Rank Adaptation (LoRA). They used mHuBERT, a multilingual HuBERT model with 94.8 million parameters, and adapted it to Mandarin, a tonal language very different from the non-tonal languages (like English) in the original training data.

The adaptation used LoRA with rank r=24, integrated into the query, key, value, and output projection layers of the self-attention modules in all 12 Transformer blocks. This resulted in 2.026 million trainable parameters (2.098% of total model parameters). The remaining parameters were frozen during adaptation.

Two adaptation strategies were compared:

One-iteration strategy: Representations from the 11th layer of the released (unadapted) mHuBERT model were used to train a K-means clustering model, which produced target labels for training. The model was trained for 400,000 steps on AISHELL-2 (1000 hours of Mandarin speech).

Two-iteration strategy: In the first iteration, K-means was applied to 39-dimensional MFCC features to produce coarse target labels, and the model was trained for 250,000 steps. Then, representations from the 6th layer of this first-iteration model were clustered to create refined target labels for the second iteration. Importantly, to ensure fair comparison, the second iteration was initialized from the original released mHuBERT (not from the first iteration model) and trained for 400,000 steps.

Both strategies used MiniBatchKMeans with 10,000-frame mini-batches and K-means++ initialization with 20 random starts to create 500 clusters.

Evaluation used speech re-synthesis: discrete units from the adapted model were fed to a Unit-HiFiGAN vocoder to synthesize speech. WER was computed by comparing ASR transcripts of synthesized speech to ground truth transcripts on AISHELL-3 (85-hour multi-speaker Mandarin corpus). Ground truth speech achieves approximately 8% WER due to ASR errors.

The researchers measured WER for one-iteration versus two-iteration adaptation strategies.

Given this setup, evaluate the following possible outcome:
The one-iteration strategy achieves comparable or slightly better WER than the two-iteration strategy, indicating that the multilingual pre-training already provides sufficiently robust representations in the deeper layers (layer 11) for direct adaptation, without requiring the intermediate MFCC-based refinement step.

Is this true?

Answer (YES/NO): NO